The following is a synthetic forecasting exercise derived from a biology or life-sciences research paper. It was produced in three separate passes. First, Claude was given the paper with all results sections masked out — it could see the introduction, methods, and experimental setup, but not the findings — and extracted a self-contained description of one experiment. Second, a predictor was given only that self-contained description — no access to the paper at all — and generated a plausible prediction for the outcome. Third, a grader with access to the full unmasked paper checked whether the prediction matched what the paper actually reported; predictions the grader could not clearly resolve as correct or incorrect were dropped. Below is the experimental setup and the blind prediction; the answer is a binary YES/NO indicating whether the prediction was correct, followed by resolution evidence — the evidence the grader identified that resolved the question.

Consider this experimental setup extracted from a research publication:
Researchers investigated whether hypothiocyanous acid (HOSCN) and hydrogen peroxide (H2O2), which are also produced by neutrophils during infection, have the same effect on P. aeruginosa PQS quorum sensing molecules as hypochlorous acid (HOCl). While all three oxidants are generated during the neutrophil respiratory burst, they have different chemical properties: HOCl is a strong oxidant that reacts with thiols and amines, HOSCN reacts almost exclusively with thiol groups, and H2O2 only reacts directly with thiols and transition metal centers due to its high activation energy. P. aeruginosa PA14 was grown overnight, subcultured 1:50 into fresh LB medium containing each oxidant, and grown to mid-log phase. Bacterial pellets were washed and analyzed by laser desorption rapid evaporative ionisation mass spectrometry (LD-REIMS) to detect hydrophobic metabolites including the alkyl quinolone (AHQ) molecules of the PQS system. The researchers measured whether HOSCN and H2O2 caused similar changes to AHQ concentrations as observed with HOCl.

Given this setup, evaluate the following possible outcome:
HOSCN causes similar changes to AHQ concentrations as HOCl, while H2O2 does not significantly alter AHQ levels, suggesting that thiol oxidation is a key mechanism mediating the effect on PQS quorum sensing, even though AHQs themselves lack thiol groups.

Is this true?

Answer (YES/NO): NO